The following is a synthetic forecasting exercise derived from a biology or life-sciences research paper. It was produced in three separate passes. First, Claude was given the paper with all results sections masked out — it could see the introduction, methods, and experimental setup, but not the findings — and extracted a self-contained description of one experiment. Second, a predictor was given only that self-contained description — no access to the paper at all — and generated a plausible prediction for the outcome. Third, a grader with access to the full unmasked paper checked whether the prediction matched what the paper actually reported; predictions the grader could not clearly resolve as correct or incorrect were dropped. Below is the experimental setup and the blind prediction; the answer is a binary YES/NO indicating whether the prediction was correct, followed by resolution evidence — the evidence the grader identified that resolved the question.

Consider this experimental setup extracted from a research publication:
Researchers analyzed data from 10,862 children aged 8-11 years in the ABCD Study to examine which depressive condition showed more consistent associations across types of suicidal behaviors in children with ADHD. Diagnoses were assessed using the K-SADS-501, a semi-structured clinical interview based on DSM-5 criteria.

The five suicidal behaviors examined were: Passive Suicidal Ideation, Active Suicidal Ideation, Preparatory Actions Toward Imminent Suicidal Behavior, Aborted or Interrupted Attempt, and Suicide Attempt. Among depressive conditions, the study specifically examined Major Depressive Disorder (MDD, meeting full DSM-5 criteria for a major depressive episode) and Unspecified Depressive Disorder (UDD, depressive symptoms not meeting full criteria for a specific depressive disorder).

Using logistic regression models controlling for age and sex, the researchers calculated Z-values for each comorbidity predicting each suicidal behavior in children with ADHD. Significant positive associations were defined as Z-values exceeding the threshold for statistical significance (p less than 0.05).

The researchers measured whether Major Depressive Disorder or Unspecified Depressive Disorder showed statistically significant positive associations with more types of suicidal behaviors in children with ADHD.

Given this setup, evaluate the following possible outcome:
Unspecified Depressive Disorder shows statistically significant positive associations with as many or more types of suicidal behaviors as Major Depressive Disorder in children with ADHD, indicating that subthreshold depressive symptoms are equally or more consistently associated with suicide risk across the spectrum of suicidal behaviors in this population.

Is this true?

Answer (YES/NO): NO